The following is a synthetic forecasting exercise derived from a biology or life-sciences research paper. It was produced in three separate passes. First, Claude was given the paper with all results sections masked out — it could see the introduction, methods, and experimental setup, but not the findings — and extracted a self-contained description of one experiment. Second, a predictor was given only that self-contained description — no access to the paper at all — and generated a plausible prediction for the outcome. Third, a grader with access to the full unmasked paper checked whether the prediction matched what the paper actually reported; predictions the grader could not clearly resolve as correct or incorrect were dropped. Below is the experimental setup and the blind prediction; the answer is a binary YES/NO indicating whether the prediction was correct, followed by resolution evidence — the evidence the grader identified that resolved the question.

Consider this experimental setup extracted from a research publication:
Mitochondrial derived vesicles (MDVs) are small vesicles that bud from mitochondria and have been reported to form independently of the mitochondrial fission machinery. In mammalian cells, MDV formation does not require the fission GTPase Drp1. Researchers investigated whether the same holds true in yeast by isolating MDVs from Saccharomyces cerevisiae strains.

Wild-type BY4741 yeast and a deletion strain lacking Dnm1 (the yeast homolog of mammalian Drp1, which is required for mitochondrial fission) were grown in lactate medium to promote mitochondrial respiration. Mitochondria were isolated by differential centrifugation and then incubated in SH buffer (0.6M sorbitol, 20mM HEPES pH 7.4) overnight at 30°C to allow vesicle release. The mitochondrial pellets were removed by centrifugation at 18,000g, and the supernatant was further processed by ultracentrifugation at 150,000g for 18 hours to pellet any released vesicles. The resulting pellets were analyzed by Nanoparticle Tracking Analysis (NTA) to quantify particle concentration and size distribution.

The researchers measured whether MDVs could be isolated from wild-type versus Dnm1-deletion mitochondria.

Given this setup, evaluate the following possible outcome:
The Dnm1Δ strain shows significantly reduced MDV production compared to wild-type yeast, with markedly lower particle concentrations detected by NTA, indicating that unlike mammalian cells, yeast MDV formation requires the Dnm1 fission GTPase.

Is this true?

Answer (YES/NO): NO